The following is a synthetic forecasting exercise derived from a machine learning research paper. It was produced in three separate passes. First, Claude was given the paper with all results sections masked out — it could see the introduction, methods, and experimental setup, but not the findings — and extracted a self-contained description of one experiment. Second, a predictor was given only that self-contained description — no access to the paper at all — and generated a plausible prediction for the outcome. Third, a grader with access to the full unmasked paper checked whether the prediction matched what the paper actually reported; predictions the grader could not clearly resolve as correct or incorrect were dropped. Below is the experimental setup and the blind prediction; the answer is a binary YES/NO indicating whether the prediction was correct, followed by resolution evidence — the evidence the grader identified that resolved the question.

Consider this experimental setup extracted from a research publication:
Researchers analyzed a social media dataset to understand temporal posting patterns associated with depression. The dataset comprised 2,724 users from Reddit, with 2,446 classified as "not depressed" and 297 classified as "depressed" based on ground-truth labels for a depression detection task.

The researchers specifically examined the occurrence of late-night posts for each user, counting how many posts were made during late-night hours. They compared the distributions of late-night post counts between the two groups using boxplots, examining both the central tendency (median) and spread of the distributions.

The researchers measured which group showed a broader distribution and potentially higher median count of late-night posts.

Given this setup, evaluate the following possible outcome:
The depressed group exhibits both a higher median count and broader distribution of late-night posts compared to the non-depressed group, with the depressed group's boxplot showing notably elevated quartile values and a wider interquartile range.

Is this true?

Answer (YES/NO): NO